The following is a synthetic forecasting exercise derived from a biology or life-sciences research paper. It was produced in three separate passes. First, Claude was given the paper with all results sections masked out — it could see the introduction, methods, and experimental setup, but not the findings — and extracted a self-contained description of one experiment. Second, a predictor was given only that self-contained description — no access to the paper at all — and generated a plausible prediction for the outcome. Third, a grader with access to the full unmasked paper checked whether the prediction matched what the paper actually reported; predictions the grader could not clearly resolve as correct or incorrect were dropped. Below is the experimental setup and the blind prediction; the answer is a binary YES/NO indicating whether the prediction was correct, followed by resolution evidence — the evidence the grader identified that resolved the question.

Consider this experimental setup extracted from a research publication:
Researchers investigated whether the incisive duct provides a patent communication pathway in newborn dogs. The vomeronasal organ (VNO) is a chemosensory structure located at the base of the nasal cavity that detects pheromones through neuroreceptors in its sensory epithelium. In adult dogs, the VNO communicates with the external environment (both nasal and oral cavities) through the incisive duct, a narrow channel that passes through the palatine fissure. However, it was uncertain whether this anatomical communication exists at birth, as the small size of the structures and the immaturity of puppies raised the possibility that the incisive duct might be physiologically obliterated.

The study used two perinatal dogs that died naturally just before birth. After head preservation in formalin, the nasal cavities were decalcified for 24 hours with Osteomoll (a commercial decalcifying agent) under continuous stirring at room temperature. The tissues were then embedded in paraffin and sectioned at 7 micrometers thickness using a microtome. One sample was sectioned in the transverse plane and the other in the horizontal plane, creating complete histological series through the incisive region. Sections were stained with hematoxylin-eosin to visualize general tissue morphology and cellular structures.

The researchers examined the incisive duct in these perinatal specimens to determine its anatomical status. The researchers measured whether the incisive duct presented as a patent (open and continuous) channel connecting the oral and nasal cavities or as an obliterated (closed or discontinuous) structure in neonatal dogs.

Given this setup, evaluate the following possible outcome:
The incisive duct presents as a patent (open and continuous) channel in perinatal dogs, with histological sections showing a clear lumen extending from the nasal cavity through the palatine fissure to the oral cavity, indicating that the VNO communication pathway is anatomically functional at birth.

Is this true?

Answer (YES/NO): YES